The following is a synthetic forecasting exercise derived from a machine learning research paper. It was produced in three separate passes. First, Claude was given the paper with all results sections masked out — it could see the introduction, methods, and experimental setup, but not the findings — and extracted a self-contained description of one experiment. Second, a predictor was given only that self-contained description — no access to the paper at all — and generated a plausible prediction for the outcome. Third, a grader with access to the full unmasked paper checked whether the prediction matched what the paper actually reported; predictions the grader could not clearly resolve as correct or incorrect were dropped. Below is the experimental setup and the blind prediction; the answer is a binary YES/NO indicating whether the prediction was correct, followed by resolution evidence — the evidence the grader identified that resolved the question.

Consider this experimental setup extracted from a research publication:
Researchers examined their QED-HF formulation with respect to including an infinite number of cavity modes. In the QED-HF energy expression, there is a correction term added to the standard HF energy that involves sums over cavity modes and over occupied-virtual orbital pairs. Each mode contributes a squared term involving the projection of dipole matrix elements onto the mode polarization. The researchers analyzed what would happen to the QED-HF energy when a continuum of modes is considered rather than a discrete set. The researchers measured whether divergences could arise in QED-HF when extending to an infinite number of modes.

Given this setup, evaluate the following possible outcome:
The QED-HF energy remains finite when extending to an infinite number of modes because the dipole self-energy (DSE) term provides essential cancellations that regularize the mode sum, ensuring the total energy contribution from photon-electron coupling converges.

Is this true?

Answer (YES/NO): NO